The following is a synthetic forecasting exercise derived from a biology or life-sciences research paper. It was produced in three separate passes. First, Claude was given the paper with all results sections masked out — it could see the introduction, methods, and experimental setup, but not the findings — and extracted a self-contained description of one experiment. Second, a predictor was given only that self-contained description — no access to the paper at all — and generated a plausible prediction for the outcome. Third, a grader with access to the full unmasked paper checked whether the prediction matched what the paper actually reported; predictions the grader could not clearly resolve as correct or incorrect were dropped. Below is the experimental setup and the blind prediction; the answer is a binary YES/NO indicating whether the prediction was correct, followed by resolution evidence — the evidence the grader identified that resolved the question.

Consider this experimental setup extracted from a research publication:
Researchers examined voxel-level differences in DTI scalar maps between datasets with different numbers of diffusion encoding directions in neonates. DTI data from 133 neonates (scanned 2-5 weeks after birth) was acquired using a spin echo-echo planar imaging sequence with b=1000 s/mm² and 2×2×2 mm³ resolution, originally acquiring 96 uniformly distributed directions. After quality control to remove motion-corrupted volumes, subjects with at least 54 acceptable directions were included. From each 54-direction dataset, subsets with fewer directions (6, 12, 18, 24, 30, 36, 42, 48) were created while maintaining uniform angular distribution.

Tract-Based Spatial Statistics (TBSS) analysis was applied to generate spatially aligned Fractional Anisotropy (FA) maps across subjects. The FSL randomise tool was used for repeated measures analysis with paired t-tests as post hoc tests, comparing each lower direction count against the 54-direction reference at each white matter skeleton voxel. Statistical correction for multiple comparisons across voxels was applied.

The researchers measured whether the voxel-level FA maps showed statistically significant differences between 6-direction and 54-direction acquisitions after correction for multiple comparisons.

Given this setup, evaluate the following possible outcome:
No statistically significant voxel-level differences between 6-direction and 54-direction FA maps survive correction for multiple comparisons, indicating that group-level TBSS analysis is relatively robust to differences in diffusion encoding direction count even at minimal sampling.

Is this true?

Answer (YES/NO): NO